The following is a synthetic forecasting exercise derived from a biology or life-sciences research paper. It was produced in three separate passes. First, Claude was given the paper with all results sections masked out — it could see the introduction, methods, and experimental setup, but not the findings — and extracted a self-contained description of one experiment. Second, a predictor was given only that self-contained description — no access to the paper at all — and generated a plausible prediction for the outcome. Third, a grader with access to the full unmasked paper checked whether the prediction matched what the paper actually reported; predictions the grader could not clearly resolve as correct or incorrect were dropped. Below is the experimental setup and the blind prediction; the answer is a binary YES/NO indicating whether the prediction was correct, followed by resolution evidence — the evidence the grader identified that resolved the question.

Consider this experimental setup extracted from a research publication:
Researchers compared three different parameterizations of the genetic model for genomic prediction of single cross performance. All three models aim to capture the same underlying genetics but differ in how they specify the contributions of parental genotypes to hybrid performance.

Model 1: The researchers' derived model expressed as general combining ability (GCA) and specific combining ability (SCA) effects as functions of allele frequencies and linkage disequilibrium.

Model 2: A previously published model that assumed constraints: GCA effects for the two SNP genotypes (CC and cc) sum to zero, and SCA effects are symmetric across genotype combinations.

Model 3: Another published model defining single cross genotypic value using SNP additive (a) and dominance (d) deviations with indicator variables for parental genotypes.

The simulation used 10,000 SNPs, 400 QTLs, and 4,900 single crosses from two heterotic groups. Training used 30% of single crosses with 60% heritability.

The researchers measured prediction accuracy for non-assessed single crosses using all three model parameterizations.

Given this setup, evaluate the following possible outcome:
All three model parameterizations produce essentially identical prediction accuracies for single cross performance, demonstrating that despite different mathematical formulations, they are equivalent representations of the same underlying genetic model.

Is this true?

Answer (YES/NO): YES